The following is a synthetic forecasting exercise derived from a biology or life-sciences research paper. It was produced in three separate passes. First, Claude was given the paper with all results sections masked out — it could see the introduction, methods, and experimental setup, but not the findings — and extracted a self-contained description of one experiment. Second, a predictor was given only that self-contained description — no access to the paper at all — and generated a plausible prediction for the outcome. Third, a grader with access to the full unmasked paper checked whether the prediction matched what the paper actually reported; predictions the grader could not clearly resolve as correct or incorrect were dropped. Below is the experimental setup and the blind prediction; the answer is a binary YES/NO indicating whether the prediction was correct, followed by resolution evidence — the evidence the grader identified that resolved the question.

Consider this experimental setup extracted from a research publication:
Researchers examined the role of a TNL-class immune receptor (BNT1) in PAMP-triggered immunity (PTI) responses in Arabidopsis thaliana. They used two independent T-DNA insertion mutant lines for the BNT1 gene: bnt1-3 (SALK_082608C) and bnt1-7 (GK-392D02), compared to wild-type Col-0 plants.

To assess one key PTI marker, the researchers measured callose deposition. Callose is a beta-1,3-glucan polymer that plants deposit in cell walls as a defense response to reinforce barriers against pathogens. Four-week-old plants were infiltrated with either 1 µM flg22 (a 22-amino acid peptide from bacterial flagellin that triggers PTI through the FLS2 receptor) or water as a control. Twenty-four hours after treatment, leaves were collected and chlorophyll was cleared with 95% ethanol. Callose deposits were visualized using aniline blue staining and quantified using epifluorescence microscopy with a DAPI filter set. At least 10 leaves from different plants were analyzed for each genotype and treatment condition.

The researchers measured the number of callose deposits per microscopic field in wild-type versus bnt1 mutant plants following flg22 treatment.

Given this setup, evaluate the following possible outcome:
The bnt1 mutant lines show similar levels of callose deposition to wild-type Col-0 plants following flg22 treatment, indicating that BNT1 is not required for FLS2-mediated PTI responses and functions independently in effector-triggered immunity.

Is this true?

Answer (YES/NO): NO